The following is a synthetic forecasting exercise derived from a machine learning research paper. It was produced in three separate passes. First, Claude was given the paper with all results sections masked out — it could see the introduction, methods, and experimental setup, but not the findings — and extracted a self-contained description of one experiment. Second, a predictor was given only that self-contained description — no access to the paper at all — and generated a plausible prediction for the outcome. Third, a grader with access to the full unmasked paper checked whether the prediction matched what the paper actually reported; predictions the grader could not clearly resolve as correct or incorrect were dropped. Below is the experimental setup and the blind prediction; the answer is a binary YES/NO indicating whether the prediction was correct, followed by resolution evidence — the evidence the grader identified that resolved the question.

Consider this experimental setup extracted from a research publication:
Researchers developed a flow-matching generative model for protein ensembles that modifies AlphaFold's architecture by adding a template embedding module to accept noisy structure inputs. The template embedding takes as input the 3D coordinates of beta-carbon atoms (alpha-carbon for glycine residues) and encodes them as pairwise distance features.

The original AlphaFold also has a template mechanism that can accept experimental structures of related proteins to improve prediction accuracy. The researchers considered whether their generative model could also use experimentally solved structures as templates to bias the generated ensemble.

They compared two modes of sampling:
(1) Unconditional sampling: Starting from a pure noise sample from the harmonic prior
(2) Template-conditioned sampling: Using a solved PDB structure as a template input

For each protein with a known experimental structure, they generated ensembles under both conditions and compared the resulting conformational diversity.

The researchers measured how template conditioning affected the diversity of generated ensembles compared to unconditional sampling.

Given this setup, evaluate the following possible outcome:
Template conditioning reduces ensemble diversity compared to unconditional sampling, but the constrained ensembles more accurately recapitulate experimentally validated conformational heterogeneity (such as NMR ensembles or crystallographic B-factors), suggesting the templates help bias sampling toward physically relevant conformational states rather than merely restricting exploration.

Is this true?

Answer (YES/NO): NO